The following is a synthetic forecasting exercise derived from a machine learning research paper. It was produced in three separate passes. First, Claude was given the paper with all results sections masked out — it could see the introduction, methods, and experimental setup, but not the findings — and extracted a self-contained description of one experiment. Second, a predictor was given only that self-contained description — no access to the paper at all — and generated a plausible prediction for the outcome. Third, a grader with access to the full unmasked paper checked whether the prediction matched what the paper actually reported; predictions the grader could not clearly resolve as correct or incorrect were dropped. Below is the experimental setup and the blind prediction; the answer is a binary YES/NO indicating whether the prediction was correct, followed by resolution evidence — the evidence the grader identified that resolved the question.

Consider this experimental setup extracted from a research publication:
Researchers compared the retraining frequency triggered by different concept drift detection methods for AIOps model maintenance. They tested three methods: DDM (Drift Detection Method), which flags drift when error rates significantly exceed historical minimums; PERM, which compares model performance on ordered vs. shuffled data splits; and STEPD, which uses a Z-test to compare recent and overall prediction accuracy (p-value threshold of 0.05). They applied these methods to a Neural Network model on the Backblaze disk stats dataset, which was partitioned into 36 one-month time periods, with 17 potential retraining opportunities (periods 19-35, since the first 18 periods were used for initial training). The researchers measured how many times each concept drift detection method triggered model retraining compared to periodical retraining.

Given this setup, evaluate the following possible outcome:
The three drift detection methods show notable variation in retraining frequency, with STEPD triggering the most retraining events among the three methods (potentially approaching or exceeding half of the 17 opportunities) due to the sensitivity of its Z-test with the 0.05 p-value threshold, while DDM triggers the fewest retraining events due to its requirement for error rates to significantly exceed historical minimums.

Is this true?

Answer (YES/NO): YES